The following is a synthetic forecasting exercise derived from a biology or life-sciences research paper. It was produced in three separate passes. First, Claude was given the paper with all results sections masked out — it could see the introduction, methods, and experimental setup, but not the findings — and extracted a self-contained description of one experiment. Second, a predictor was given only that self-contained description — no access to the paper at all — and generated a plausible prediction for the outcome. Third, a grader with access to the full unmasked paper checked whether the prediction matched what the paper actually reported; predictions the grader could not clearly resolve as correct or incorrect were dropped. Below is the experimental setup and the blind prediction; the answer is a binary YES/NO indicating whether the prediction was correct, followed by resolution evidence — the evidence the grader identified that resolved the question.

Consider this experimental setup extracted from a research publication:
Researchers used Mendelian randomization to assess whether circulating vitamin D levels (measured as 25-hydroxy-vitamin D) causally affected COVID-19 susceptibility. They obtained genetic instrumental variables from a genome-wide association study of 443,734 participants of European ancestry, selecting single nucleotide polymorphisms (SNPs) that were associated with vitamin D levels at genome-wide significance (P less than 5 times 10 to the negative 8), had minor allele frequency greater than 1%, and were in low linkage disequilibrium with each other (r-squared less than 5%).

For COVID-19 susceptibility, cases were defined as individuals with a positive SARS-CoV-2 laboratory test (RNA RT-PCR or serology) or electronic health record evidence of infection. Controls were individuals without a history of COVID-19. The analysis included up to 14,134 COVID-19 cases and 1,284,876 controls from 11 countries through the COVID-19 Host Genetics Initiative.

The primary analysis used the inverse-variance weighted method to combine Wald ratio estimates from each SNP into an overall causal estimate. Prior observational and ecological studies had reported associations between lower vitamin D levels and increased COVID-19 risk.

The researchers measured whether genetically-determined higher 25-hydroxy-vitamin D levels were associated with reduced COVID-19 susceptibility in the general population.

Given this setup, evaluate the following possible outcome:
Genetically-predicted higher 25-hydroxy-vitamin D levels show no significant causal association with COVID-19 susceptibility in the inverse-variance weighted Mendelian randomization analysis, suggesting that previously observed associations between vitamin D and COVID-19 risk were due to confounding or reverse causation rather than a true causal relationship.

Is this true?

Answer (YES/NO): YES